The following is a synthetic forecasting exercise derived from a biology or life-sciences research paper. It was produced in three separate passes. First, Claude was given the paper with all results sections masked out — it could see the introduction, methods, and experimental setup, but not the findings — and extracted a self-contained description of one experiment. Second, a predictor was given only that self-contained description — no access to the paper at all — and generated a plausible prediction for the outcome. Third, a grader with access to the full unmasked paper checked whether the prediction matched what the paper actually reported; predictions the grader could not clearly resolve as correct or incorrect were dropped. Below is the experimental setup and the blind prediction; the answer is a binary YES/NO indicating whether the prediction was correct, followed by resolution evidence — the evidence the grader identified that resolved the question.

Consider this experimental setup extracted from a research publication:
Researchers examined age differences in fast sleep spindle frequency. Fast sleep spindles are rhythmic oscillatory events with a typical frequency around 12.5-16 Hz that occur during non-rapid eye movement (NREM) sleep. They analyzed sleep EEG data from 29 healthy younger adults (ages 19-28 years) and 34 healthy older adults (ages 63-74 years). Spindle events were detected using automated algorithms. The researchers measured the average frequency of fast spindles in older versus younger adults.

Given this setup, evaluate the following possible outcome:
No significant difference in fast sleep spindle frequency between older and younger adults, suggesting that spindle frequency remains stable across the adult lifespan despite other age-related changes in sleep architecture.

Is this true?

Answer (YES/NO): NO